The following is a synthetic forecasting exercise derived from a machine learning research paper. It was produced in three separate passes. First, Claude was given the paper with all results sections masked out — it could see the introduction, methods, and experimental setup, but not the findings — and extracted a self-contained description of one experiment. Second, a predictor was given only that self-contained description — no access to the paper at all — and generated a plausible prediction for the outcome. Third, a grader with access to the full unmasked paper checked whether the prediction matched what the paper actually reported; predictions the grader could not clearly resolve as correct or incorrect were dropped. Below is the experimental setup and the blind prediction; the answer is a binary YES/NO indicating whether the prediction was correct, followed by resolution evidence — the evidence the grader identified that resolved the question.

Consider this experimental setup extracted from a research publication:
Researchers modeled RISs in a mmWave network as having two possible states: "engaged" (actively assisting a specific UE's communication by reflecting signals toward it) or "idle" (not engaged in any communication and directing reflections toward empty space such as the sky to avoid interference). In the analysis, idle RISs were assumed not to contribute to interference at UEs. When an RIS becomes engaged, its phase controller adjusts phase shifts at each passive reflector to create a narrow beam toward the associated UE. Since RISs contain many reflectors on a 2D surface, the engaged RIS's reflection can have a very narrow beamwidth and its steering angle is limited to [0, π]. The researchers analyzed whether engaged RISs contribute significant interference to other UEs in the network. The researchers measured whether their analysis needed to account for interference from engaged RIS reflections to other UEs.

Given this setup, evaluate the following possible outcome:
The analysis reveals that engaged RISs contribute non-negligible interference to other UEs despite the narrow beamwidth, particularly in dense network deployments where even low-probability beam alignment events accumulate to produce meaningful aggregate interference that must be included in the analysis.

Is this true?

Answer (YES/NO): NO